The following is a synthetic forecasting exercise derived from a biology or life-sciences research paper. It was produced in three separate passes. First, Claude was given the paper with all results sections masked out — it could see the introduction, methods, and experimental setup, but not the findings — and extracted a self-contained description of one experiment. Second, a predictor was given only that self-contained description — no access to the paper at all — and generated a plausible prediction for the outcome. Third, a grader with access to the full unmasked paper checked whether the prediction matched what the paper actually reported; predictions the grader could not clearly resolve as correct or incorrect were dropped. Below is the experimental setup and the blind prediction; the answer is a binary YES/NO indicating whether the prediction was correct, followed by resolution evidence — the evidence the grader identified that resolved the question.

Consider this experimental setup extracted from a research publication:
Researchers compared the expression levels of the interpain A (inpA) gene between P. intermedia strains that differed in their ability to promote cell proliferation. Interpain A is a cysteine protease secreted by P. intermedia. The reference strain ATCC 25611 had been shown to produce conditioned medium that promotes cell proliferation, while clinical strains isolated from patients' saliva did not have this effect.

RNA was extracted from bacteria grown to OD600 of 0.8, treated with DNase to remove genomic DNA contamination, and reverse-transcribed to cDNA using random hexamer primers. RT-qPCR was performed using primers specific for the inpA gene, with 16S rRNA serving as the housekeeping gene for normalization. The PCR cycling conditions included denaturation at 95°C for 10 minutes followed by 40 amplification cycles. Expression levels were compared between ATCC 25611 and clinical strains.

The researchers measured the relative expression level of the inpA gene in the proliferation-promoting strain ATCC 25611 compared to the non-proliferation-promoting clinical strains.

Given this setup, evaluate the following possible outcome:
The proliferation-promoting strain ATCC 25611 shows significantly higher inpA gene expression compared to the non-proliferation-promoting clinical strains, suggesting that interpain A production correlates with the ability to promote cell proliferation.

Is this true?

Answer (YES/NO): YES